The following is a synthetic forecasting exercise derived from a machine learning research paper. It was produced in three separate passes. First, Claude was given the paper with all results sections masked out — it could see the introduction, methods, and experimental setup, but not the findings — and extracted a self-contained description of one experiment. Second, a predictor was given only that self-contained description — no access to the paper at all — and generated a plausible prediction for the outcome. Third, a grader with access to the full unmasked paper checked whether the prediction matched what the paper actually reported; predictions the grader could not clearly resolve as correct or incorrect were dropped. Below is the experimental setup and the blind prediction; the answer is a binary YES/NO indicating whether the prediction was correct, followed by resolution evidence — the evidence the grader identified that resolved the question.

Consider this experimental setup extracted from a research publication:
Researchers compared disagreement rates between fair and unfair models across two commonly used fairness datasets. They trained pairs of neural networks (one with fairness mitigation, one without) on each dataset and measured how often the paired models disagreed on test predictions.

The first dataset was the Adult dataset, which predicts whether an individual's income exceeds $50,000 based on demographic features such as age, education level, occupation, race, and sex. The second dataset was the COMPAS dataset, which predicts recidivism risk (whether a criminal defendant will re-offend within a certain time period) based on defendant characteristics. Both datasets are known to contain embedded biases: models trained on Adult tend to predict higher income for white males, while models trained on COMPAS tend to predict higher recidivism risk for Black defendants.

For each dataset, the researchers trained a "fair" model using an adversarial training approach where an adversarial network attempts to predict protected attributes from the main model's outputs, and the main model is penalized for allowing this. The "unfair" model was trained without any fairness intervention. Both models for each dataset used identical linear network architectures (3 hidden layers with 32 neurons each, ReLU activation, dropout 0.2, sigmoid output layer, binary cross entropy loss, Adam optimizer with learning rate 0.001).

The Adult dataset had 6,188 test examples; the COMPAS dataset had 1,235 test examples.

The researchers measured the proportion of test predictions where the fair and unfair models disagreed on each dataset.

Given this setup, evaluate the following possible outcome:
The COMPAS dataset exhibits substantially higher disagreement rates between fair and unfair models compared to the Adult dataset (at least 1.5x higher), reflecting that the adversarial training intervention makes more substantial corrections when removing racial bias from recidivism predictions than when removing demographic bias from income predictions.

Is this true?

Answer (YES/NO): YES